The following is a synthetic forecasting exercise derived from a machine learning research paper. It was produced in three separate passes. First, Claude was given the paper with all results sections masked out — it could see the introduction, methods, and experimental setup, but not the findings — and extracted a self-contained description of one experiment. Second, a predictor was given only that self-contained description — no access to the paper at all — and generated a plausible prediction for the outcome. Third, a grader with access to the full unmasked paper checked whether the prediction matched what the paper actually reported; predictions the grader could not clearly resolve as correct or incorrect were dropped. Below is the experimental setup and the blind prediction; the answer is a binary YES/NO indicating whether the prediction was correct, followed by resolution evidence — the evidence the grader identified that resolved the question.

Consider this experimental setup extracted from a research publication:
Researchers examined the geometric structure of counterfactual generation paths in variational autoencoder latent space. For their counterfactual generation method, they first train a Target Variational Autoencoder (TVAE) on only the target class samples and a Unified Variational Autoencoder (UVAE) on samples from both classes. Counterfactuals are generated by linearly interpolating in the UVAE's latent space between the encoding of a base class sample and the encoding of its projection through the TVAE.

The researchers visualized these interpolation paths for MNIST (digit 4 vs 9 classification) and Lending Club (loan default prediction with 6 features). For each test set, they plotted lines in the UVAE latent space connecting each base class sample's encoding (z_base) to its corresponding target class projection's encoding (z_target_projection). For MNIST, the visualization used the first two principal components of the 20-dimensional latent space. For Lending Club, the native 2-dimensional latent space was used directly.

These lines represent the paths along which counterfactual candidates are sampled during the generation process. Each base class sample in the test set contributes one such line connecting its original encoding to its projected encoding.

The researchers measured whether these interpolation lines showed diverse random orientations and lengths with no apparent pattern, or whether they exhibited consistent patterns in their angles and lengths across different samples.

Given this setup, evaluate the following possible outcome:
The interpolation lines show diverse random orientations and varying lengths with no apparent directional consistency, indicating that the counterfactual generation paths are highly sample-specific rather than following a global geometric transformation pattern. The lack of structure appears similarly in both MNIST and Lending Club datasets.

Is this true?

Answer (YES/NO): NO